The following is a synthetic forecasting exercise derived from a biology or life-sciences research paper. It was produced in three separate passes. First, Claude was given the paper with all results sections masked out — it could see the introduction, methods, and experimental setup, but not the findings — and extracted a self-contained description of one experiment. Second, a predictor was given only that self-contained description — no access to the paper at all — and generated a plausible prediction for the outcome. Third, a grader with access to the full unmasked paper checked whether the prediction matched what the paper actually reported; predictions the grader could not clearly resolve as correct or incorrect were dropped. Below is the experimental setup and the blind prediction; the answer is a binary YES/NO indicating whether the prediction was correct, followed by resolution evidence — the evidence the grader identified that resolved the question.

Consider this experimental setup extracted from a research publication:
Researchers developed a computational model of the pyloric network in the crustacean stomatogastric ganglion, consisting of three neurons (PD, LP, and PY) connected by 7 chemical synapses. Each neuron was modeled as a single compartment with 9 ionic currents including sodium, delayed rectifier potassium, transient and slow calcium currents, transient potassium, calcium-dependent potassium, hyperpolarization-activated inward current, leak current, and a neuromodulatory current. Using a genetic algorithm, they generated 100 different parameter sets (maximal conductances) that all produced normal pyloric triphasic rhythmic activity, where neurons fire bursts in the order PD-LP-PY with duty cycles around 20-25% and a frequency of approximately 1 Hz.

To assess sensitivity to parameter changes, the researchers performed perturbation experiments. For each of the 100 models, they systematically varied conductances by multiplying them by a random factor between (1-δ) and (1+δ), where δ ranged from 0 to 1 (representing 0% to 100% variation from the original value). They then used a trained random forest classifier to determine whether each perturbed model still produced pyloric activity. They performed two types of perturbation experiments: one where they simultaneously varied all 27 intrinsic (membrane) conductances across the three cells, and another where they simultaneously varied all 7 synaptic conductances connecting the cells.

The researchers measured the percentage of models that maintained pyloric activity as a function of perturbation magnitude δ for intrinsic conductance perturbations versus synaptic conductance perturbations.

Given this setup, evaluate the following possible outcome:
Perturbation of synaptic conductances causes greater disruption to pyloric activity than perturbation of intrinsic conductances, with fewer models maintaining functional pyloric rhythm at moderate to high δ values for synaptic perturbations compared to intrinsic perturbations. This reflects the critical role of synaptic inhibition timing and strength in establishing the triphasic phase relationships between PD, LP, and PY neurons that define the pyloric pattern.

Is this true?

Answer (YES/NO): NO